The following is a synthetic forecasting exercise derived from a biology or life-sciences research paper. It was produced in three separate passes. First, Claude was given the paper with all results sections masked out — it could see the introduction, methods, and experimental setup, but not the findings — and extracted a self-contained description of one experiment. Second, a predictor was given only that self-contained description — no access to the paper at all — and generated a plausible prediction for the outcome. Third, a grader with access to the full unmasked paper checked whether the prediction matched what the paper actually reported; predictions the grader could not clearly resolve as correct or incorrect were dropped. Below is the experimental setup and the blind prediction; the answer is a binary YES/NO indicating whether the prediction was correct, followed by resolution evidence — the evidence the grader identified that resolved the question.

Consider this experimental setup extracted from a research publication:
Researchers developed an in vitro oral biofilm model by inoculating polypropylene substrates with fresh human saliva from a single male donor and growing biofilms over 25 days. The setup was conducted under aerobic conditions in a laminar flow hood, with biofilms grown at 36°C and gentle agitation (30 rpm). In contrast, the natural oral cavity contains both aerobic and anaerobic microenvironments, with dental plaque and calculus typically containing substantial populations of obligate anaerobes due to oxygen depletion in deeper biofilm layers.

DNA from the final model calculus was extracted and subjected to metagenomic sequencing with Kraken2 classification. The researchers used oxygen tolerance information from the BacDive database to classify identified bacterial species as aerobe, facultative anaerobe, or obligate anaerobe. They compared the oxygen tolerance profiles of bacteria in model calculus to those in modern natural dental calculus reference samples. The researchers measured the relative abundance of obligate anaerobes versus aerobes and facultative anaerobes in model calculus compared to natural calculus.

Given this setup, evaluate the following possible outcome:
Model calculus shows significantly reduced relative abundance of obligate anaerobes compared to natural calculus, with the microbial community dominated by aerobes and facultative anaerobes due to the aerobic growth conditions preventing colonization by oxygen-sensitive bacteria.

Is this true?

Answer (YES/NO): NO